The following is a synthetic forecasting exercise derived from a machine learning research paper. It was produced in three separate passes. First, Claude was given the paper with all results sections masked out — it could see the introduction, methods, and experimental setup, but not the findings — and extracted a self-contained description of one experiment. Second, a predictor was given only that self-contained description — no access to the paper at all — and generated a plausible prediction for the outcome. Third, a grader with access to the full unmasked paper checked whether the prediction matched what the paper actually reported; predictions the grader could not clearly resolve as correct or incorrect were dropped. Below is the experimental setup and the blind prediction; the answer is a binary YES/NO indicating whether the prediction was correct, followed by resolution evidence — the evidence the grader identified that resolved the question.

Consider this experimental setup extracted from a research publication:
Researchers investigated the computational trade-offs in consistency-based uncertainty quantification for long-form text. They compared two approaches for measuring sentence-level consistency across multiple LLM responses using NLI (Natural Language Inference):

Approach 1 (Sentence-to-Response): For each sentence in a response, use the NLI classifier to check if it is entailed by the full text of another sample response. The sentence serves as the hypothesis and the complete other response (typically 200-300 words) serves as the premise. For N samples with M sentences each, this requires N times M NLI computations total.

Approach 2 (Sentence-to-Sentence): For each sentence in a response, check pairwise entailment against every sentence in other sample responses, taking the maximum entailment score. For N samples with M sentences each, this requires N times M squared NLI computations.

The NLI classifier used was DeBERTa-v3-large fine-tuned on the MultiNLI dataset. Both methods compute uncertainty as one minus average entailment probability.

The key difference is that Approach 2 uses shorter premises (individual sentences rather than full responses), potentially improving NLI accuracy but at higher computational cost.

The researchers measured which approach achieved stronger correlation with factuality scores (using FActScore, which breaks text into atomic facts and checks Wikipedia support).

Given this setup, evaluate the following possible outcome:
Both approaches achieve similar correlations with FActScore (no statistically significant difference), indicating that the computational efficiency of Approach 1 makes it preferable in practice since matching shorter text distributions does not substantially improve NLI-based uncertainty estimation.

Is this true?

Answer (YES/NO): NO